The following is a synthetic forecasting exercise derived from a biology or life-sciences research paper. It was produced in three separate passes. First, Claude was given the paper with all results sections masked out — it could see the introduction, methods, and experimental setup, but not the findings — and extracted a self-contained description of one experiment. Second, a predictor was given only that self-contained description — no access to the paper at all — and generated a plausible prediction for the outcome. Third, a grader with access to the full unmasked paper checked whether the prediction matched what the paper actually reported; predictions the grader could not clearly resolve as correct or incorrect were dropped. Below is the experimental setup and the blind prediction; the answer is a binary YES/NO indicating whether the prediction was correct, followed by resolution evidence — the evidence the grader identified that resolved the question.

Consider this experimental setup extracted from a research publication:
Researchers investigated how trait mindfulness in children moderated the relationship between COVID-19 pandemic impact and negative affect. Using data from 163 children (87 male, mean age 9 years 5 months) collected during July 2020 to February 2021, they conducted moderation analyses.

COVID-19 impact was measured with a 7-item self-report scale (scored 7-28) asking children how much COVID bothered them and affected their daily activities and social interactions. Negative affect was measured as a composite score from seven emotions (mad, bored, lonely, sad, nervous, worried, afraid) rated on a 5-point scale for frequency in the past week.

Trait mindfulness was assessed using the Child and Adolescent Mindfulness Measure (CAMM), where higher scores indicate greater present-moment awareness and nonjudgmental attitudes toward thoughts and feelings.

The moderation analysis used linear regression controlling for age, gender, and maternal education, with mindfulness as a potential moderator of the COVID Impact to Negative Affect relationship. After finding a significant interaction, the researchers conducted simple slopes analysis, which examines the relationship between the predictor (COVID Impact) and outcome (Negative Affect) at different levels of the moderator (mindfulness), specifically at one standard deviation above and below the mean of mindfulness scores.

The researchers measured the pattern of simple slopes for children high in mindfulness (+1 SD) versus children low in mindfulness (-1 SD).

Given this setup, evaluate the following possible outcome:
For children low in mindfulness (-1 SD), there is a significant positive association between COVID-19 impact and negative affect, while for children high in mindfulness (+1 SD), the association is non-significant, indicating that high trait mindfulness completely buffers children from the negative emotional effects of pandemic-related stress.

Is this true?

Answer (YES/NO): YES